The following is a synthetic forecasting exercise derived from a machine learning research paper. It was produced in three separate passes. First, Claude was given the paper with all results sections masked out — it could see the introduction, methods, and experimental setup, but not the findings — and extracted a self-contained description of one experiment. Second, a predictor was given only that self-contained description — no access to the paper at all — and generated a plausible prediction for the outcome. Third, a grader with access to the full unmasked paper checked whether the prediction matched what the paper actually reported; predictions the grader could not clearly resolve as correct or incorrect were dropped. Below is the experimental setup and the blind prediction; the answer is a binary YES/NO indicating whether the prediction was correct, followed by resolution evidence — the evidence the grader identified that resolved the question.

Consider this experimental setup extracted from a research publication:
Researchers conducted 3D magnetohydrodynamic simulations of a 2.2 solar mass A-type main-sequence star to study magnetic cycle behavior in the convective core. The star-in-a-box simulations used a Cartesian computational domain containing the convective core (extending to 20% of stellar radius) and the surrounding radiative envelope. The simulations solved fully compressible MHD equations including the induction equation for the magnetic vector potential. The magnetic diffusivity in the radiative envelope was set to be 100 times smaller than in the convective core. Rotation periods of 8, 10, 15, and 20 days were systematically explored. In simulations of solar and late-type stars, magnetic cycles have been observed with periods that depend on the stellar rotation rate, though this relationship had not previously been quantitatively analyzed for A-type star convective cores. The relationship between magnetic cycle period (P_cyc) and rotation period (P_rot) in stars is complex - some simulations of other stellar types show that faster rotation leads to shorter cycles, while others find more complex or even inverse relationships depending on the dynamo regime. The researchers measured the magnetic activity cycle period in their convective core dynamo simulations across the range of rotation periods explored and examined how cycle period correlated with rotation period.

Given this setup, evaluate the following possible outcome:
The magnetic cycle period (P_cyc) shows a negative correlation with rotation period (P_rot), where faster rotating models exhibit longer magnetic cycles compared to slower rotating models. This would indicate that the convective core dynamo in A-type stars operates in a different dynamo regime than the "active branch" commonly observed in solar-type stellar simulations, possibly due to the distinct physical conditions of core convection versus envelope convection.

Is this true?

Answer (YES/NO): YES